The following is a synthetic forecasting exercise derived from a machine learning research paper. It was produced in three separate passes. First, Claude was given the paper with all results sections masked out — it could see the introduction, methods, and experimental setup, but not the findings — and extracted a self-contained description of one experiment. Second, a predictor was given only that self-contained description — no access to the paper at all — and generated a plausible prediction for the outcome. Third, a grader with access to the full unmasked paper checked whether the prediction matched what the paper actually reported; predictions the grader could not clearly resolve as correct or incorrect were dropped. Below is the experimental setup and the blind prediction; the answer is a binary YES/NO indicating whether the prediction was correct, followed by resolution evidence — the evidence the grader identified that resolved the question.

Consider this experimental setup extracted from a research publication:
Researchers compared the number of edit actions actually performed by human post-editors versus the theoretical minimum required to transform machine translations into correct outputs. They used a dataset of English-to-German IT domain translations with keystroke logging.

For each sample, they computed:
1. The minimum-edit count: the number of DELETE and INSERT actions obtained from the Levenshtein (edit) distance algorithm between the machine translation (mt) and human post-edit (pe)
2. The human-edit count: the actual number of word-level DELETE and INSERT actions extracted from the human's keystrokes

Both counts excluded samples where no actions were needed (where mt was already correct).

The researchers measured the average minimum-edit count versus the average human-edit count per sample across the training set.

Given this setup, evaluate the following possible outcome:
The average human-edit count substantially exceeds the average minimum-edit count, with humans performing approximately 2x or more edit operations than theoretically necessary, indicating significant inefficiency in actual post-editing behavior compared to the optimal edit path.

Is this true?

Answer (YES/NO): YES